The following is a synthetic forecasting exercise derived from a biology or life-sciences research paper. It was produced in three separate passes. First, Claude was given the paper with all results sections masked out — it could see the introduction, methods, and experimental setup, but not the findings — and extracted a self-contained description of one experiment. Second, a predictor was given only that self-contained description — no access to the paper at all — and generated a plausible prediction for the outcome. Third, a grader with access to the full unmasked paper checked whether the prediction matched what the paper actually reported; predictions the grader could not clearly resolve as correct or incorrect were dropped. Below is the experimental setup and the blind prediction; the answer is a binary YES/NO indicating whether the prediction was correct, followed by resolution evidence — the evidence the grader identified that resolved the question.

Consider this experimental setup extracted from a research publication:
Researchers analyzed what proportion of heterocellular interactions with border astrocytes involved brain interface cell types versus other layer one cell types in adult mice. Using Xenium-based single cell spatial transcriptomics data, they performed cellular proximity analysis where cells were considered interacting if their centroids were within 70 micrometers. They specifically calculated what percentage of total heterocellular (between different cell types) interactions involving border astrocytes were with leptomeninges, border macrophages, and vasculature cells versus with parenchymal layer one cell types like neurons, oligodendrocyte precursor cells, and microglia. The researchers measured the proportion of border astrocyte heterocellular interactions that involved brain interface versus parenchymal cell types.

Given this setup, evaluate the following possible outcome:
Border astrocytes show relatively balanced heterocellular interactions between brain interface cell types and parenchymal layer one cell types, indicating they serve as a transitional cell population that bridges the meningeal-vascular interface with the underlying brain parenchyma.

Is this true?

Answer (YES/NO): NO